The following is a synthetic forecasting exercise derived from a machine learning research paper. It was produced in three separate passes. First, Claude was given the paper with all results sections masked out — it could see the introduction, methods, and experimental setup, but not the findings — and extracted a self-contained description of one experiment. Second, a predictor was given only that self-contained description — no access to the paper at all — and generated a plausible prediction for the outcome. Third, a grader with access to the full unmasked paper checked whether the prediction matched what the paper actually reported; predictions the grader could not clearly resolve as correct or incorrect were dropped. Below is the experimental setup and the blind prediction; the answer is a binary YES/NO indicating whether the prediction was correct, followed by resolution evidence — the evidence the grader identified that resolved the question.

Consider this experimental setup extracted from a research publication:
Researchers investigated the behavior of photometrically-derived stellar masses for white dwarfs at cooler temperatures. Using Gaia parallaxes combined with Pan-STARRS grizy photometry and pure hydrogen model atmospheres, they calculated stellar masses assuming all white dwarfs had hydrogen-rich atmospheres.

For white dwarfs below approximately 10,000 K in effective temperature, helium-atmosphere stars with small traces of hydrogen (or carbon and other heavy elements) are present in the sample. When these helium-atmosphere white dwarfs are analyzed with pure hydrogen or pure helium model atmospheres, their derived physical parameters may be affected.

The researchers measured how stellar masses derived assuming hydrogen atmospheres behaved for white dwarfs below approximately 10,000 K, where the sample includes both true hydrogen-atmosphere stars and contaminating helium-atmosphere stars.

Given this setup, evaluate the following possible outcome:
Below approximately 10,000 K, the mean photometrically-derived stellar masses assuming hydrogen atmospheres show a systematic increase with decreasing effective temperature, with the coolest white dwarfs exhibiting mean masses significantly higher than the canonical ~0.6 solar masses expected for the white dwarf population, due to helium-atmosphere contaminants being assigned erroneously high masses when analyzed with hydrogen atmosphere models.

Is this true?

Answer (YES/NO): YES